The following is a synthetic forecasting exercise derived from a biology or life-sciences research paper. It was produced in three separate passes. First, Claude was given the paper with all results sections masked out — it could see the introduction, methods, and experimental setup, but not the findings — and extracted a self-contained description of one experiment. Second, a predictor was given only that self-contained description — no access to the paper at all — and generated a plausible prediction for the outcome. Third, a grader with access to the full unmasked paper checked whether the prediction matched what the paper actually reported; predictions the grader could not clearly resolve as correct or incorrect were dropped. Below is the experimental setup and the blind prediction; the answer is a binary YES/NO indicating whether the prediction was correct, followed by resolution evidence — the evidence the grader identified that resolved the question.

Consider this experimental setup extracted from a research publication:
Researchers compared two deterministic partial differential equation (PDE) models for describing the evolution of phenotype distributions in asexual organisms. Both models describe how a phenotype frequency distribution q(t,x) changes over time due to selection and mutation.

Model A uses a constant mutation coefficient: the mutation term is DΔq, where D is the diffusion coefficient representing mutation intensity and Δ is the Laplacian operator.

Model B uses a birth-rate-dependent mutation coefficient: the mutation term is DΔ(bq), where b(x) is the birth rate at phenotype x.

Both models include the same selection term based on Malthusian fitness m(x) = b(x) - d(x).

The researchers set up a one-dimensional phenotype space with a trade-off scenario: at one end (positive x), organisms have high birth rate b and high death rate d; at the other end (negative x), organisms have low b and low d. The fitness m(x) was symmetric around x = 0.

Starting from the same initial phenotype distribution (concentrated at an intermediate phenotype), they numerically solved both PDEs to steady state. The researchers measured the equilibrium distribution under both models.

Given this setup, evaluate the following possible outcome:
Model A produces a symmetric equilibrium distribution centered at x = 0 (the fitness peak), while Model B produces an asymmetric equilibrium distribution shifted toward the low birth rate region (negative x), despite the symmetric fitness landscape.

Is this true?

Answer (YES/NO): YES